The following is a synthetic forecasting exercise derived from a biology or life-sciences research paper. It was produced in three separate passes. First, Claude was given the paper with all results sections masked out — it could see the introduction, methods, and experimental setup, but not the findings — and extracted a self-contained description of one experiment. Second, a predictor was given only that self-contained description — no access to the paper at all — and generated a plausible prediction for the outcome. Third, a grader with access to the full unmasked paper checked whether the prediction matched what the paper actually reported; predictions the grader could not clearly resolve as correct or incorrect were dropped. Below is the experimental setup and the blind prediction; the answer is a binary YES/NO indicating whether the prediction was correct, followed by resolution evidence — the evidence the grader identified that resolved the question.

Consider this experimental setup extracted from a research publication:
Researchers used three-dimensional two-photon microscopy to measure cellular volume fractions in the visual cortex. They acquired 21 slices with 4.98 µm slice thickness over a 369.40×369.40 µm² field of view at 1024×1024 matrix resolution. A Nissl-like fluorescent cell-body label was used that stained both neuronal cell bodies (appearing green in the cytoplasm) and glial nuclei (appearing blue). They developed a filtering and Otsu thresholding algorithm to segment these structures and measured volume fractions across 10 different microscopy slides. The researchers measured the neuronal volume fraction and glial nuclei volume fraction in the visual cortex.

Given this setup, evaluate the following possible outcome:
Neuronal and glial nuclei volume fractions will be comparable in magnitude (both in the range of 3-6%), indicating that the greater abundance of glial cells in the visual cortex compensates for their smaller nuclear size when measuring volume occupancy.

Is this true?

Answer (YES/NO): NO